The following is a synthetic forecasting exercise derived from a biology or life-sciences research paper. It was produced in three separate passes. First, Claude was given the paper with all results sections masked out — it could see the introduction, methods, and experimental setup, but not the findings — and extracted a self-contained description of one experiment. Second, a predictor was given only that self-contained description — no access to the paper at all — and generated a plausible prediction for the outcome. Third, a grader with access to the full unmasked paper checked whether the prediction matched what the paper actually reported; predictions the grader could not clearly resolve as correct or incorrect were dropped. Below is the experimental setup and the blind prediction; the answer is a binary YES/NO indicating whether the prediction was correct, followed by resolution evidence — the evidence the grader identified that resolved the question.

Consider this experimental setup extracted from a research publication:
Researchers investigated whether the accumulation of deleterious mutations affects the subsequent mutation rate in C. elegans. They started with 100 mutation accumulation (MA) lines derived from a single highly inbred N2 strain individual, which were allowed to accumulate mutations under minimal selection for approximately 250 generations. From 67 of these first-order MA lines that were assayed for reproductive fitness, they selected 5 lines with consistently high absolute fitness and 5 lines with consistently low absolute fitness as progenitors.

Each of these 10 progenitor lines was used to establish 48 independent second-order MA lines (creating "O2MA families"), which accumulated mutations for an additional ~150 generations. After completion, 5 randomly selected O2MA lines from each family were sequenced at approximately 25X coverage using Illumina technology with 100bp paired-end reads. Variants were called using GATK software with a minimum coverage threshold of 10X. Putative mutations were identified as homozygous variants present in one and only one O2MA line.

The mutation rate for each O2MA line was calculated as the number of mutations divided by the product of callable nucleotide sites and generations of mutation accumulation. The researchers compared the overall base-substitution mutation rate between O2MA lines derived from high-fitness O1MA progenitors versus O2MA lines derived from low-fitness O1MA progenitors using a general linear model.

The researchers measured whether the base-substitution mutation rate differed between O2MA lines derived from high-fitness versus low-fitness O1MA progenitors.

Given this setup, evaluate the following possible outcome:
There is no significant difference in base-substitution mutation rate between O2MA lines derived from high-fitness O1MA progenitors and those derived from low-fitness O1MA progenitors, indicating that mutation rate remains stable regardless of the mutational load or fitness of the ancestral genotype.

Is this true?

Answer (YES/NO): YES